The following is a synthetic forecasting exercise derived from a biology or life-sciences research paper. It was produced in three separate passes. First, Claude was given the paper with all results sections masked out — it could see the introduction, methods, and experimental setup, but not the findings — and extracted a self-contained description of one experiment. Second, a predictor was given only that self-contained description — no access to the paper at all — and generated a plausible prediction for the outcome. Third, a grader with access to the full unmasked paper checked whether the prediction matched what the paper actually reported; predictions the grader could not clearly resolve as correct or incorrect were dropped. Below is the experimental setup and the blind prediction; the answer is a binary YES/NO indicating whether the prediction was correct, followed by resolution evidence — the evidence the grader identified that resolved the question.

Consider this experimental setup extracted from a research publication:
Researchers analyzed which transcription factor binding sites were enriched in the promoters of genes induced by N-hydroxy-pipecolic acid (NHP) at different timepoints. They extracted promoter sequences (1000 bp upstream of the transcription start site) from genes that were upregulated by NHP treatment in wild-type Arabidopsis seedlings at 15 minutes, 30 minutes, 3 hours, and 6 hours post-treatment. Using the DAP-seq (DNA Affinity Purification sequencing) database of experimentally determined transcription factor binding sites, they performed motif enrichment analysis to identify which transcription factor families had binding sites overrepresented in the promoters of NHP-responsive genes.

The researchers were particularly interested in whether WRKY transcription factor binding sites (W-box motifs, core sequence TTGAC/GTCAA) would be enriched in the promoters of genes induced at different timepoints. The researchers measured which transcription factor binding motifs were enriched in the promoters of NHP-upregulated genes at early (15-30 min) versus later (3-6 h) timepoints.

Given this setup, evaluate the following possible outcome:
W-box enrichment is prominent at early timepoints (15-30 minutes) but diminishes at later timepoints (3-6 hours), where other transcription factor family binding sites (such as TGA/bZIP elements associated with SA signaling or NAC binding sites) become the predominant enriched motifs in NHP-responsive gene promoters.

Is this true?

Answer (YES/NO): NO